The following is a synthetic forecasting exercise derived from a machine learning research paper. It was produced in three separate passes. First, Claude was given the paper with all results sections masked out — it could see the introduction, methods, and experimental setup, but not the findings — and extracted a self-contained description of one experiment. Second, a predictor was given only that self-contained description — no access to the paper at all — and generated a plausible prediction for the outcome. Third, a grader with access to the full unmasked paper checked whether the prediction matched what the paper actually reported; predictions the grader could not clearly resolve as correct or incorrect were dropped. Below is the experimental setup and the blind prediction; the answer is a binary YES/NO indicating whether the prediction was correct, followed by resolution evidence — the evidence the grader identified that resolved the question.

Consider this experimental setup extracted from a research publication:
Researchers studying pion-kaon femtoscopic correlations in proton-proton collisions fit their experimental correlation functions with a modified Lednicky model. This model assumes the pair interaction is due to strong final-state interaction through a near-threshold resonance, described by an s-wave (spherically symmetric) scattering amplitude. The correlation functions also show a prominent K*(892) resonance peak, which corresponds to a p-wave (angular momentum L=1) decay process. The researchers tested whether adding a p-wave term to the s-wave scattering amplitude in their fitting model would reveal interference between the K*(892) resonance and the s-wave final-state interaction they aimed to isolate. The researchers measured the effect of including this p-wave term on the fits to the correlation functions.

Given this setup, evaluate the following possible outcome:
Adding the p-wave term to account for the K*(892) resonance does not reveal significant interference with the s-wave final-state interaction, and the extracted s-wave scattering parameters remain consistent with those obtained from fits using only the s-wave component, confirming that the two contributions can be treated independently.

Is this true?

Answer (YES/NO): YES